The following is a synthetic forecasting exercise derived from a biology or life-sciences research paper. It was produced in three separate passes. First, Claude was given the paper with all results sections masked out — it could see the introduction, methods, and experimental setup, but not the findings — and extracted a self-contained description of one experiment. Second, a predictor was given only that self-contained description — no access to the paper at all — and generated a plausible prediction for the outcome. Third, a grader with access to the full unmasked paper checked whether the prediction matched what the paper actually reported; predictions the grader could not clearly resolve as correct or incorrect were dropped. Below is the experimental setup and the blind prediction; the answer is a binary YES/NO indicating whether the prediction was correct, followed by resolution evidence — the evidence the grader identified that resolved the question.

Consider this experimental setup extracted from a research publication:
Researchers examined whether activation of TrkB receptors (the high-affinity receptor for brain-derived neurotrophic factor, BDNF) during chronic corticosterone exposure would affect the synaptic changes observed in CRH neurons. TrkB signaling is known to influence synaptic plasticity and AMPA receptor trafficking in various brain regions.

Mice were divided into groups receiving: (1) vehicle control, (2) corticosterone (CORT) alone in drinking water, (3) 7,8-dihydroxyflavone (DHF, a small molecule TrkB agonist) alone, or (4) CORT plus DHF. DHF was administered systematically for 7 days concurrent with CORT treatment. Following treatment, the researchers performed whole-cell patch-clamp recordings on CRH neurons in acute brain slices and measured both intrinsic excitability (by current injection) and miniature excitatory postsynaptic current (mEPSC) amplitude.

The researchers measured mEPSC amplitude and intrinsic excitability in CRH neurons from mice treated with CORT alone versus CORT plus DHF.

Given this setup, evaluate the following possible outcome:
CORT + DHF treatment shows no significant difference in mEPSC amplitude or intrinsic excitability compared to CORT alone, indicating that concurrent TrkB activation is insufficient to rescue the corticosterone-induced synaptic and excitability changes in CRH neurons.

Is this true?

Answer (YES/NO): NO